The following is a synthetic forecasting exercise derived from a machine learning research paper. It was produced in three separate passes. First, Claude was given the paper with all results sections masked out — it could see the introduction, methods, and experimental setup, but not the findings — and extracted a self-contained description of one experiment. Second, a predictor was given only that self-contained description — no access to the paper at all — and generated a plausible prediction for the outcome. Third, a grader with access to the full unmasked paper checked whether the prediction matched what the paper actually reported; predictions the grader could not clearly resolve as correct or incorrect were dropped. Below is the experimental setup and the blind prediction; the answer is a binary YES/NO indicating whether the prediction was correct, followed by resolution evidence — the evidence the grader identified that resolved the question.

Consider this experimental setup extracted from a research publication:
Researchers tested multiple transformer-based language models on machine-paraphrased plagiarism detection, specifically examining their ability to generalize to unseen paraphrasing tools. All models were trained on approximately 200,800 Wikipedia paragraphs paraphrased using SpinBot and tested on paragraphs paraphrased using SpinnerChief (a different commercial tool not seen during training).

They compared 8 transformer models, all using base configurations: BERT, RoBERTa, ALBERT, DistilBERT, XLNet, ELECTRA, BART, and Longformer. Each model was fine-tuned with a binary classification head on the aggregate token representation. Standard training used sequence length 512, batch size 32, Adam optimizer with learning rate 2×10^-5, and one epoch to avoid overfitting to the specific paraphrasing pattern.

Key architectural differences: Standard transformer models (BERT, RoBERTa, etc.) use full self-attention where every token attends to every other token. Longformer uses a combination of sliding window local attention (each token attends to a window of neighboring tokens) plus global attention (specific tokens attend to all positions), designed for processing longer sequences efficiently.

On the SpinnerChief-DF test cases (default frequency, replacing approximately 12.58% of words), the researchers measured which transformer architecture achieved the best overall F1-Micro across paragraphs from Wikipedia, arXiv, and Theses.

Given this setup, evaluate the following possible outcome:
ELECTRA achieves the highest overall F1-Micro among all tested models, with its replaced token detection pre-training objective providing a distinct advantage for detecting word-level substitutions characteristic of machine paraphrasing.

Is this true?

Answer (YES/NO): NO